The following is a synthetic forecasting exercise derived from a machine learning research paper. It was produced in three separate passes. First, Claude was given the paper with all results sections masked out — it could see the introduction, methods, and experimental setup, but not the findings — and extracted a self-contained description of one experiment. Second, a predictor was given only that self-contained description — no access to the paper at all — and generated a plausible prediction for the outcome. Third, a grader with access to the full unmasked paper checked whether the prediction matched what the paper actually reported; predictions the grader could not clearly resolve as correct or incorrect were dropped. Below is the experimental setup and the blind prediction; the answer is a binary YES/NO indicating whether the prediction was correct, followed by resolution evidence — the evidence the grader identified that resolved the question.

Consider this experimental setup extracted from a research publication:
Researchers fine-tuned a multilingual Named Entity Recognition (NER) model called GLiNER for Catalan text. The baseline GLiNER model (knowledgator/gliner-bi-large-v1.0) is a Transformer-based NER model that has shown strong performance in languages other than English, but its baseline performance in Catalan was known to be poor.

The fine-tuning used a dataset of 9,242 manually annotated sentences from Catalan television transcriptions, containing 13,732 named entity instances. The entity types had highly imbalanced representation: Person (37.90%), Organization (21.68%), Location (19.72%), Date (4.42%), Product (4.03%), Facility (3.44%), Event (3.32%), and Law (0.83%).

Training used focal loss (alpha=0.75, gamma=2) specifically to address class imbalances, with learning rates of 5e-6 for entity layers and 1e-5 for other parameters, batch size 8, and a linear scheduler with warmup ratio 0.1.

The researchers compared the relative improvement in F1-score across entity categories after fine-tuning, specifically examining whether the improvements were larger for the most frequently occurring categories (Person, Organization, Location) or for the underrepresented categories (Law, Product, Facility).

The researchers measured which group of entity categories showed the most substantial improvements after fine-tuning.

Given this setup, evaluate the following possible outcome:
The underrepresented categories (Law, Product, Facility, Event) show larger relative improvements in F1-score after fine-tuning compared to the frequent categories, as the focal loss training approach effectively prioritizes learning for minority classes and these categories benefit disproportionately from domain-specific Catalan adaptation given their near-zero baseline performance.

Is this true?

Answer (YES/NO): YES